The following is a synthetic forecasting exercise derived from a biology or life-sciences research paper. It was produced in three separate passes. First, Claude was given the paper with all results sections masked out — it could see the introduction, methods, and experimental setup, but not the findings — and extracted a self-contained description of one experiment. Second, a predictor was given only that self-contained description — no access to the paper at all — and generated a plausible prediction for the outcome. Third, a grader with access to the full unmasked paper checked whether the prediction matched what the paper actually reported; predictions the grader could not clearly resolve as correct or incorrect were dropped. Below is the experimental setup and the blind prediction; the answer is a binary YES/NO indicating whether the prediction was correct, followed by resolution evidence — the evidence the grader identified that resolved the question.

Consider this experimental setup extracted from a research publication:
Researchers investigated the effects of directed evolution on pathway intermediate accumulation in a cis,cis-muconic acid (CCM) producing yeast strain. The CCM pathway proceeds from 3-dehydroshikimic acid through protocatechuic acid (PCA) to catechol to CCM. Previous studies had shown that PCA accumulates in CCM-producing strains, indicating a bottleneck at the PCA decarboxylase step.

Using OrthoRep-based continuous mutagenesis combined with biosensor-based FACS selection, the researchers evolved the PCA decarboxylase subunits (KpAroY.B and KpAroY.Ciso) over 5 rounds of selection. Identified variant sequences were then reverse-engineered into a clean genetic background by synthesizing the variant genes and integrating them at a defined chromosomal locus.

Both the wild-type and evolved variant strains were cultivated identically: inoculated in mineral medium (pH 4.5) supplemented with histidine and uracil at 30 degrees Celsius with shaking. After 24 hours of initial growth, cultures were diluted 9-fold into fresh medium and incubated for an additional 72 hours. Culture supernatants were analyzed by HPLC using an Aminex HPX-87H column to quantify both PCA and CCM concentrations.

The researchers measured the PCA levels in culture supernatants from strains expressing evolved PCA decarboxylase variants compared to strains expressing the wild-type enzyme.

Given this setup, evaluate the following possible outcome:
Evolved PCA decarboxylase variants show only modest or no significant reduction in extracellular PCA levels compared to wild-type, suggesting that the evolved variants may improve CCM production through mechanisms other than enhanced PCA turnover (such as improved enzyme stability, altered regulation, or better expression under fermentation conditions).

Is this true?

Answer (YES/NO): NO